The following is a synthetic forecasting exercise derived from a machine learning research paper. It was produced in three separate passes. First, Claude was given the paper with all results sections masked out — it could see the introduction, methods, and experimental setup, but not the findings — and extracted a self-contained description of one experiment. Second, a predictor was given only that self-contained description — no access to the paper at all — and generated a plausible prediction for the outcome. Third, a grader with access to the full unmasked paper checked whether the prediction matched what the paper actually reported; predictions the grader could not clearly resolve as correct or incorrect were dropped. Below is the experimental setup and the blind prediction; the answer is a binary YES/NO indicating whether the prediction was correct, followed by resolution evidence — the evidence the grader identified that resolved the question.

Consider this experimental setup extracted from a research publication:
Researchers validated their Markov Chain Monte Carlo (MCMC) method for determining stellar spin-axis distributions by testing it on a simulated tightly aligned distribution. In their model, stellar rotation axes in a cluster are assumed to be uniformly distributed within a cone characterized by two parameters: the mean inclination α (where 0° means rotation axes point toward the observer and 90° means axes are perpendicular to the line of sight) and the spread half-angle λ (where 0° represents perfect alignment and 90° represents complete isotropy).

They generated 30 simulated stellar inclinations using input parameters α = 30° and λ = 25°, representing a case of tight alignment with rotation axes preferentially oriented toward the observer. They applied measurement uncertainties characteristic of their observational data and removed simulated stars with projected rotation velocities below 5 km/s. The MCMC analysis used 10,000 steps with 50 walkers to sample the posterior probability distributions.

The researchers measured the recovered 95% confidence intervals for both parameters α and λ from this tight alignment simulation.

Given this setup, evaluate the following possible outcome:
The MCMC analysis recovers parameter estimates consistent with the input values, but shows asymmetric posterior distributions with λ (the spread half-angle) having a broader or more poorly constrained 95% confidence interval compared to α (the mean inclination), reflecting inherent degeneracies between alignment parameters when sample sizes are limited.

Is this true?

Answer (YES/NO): NO